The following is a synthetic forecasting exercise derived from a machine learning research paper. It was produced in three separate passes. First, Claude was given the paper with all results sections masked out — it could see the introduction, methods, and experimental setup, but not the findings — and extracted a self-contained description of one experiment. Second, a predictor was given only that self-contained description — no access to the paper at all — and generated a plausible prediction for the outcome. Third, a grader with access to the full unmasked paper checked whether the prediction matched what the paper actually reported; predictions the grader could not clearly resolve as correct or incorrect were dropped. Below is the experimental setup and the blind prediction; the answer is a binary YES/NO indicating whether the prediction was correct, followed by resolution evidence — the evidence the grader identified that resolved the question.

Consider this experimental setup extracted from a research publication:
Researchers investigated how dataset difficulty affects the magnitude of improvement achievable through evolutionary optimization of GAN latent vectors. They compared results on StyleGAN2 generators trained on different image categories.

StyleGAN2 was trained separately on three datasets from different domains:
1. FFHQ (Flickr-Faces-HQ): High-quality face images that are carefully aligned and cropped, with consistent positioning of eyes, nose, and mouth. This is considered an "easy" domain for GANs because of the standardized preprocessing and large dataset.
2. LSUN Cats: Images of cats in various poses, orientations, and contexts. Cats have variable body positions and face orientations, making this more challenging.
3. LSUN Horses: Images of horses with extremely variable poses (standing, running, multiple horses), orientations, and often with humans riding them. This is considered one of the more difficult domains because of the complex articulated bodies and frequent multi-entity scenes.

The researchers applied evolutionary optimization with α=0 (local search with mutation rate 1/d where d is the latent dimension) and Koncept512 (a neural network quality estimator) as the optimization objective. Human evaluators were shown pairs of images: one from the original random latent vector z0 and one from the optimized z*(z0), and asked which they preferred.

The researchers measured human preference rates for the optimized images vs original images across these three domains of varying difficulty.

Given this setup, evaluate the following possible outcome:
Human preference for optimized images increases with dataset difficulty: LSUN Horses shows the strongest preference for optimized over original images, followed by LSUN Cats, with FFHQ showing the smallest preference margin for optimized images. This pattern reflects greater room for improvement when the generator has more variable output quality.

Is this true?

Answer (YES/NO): NO